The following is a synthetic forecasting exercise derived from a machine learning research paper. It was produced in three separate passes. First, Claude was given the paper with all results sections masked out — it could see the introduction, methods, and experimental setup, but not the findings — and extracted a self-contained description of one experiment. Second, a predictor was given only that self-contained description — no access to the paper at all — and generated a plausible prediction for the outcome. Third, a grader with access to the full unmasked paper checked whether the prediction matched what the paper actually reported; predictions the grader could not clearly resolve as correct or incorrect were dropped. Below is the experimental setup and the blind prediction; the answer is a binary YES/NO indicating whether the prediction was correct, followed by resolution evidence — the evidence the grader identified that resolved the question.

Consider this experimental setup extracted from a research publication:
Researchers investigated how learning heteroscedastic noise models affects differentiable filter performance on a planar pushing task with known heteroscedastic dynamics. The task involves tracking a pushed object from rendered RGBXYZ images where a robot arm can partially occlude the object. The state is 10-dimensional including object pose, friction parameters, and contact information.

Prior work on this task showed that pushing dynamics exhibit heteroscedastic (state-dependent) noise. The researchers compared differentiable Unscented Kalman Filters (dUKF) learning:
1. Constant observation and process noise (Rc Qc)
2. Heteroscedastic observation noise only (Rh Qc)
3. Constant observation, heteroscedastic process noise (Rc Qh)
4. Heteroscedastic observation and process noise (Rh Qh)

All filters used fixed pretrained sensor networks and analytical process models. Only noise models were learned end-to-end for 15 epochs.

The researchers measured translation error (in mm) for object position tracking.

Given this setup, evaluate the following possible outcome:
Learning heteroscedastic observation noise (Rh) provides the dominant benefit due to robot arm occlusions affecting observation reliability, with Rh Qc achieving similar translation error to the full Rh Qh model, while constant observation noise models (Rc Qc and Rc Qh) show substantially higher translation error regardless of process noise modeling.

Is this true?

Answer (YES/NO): NO